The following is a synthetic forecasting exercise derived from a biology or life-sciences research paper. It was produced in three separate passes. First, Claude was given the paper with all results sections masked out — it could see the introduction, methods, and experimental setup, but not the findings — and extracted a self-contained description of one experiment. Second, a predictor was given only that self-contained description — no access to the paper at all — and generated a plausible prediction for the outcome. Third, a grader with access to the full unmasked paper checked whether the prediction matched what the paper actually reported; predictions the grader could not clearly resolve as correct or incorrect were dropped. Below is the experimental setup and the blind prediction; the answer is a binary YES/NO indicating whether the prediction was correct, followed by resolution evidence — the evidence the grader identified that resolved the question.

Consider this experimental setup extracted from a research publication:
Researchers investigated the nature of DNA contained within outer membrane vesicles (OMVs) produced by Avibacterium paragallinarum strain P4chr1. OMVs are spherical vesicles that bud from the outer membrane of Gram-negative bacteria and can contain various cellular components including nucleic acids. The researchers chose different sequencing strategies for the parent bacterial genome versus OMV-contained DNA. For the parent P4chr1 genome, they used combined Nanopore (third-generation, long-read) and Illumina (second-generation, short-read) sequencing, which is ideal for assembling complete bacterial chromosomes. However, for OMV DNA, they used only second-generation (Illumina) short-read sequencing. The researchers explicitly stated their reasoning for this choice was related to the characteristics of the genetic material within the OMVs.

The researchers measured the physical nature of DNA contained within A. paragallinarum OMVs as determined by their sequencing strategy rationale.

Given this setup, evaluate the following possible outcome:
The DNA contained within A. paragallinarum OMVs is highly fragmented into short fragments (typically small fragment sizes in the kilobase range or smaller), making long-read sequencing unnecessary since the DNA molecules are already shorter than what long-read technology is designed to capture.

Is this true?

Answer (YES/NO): YES